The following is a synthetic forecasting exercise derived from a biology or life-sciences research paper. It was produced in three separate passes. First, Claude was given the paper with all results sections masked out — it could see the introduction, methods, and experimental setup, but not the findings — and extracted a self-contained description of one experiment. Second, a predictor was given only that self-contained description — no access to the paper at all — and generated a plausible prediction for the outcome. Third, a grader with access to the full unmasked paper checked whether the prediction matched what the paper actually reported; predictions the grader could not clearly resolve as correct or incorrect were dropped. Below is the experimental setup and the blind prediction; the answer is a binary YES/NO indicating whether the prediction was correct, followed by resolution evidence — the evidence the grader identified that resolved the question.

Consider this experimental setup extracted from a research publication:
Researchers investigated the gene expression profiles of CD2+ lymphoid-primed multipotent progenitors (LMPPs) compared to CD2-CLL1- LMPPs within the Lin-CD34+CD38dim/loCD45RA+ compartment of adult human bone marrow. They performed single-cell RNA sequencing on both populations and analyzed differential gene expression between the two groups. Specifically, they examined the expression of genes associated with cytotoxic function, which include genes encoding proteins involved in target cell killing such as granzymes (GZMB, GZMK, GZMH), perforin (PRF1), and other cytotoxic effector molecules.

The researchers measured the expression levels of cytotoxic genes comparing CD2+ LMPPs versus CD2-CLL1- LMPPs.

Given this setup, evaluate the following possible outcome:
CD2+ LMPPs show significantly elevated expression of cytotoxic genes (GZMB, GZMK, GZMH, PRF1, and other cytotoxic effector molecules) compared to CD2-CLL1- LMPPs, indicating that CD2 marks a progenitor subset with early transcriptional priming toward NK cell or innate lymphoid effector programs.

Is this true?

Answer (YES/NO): YES